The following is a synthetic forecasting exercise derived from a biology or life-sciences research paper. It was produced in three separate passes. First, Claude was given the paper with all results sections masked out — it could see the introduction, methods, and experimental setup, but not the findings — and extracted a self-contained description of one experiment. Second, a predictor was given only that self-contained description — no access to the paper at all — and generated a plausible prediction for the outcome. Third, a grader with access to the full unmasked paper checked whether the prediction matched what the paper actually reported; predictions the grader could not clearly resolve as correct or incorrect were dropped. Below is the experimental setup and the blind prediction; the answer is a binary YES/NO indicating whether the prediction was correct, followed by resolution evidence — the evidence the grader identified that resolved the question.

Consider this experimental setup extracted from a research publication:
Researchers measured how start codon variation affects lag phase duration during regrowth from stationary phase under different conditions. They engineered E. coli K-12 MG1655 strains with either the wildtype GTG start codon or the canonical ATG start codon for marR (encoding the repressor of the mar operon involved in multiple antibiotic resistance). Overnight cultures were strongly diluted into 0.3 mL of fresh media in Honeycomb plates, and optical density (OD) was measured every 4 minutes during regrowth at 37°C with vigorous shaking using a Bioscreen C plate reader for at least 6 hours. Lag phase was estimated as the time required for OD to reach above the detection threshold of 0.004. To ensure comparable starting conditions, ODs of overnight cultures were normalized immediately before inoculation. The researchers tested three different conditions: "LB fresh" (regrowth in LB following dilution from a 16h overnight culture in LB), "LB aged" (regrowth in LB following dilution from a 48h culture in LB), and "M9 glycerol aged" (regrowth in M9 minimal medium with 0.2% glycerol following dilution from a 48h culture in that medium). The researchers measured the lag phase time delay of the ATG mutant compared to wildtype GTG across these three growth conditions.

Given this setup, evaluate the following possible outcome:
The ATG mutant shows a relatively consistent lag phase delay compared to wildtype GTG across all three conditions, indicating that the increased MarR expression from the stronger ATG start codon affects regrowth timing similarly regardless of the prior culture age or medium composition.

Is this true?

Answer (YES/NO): NO